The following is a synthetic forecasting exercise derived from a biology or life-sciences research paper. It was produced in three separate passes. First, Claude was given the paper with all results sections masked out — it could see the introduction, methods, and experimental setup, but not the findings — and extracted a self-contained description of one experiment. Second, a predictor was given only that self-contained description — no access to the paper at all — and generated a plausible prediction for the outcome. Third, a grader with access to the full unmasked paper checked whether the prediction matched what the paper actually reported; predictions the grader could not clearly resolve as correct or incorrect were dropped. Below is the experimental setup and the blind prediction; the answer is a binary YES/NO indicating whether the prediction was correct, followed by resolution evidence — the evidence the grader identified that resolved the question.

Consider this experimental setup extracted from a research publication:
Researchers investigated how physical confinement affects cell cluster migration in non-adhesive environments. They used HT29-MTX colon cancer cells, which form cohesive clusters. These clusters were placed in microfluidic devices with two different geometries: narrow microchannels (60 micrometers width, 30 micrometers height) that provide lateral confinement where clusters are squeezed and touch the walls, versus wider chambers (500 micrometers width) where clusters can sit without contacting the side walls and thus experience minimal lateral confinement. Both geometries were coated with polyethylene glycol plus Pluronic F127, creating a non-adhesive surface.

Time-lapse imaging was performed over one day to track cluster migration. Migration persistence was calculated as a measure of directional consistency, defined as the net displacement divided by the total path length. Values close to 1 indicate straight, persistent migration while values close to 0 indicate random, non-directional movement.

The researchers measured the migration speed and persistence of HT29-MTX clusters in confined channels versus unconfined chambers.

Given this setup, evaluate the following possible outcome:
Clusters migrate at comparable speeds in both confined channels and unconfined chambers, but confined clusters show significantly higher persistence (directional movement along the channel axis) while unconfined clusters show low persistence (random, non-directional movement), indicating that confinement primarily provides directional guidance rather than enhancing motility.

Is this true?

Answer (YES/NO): YES